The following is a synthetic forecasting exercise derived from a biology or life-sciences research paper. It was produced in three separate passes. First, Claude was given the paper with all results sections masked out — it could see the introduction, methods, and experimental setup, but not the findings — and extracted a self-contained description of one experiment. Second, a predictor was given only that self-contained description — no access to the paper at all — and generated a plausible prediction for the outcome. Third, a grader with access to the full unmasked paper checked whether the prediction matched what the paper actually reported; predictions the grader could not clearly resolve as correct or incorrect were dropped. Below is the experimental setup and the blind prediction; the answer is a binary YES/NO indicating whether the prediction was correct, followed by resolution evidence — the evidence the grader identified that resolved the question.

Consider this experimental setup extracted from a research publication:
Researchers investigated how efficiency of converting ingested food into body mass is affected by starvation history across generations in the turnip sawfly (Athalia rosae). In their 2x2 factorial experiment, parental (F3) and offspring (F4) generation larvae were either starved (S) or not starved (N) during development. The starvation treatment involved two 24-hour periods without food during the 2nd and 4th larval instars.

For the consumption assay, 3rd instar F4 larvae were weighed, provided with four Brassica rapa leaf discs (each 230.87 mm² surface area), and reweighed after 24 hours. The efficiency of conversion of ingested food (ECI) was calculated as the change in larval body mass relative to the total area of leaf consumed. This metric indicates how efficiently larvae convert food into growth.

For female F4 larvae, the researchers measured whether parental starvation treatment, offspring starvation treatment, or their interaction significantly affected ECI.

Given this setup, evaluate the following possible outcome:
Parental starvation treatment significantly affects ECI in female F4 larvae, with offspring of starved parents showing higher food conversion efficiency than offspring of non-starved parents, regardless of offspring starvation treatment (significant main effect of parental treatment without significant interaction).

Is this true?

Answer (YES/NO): NO